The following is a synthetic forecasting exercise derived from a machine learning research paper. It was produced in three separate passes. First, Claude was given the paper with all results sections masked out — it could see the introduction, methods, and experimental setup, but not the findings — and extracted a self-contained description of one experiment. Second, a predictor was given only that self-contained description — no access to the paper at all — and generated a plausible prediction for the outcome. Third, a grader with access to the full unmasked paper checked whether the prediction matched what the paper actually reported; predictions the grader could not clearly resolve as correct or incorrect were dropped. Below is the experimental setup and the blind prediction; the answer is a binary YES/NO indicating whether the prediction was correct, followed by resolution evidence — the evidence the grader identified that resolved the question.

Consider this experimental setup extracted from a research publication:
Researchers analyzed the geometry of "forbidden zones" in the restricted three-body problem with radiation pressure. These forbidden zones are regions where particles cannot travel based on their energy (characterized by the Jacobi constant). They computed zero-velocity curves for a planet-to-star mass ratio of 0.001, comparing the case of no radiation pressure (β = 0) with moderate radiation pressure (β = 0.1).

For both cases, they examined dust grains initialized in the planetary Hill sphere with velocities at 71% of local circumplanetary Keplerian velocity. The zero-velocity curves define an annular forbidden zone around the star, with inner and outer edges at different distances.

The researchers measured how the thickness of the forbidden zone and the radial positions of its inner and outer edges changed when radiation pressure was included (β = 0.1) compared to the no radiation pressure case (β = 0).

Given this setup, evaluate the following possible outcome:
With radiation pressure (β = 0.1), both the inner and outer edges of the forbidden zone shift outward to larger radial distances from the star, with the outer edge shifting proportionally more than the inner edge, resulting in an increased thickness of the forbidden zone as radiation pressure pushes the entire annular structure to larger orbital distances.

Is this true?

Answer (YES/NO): NO